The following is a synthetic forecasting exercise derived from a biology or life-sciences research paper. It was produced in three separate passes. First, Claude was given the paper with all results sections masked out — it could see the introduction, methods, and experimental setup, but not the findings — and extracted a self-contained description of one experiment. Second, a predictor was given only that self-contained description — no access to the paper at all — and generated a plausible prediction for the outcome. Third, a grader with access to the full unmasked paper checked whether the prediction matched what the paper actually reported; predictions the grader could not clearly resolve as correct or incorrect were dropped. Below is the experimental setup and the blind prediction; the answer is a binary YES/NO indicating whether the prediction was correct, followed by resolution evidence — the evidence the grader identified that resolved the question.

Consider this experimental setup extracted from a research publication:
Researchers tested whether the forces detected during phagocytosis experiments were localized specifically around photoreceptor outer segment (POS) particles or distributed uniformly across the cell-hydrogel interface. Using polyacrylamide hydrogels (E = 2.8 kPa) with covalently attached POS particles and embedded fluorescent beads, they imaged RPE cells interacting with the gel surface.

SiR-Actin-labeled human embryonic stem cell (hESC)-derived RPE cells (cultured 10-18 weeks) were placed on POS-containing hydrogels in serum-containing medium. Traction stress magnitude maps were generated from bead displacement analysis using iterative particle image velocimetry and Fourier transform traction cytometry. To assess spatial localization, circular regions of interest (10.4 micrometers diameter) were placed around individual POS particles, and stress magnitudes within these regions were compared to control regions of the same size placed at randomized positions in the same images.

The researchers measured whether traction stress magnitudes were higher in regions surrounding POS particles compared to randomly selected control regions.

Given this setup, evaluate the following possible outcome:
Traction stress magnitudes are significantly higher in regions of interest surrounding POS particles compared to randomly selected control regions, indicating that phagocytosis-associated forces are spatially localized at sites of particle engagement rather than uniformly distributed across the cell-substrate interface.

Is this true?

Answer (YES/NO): YES